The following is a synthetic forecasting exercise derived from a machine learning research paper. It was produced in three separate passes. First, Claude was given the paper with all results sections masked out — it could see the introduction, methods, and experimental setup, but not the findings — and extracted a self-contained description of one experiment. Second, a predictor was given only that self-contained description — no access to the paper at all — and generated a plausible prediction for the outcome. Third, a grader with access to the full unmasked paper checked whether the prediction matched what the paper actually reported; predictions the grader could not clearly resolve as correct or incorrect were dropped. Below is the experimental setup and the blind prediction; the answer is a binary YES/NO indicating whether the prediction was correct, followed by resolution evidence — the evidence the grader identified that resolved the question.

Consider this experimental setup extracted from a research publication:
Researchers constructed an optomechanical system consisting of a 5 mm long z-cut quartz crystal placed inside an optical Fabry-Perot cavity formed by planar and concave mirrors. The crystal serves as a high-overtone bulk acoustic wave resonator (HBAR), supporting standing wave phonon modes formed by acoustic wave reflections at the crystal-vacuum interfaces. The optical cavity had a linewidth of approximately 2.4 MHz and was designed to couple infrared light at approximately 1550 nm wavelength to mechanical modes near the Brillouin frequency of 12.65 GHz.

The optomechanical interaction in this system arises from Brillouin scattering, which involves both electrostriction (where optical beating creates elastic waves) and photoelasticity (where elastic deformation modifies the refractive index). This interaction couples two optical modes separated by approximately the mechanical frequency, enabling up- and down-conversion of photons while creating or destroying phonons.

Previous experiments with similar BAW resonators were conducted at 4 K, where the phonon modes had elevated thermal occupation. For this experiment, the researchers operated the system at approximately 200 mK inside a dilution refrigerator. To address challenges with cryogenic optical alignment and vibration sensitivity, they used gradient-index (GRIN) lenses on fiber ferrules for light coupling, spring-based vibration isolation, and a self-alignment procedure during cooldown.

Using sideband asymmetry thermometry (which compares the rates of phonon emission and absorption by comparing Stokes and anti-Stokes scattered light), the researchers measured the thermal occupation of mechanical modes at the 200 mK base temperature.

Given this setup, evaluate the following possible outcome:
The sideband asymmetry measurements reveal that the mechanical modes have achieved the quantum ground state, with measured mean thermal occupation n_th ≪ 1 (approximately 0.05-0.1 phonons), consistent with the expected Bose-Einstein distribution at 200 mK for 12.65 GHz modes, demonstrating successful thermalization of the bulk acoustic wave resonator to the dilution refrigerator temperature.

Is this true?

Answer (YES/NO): NO